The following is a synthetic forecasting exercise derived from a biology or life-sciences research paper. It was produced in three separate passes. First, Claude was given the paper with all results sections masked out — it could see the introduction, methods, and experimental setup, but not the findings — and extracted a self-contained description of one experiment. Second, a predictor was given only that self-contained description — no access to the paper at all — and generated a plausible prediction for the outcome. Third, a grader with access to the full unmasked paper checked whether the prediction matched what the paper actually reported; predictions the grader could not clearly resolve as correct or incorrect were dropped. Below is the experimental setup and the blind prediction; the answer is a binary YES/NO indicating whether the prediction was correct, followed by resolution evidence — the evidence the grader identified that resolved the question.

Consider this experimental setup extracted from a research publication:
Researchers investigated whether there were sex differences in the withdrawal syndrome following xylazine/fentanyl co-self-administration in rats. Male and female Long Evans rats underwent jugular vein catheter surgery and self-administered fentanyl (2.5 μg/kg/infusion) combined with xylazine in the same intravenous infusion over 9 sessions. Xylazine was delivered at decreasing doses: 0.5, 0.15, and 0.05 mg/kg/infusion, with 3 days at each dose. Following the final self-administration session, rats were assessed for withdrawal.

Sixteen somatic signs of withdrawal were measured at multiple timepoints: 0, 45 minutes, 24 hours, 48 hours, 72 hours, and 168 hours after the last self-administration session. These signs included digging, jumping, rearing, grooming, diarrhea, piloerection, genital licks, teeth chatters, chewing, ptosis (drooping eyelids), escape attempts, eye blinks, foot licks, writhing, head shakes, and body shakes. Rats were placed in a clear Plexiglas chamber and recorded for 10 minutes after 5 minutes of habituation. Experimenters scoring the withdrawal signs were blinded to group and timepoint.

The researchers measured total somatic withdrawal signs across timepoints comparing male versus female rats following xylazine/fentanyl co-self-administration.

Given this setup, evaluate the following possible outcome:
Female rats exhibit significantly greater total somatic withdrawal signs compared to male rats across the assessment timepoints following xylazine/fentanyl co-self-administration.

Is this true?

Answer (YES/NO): YES